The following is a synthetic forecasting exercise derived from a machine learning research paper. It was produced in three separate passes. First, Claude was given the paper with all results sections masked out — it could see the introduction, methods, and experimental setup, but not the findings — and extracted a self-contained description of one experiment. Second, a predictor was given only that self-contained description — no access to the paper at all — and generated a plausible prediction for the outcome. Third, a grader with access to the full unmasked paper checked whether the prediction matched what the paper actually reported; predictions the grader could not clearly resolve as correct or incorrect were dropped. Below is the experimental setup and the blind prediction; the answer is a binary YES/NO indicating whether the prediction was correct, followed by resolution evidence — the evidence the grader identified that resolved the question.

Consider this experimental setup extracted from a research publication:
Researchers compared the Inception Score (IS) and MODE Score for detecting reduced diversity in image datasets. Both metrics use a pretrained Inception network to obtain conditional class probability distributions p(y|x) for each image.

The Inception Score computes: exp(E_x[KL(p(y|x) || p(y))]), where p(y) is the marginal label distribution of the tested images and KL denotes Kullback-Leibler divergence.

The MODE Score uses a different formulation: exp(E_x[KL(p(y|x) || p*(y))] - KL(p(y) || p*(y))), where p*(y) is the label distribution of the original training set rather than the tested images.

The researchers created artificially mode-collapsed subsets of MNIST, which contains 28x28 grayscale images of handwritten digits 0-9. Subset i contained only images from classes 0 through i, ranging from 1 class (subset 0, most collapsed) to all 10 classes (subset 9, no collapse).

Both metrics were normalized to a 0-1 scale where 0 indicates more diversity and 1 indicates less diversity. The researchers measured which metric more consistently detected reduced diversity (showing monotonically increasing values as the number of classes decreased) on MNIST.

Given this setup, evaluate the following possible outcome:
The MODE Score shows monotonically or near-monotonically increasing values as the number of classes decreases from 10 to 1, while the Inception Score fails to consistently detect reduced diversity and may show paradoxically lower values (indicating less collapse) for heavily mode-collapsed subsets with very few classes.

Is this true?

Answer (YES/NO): NO